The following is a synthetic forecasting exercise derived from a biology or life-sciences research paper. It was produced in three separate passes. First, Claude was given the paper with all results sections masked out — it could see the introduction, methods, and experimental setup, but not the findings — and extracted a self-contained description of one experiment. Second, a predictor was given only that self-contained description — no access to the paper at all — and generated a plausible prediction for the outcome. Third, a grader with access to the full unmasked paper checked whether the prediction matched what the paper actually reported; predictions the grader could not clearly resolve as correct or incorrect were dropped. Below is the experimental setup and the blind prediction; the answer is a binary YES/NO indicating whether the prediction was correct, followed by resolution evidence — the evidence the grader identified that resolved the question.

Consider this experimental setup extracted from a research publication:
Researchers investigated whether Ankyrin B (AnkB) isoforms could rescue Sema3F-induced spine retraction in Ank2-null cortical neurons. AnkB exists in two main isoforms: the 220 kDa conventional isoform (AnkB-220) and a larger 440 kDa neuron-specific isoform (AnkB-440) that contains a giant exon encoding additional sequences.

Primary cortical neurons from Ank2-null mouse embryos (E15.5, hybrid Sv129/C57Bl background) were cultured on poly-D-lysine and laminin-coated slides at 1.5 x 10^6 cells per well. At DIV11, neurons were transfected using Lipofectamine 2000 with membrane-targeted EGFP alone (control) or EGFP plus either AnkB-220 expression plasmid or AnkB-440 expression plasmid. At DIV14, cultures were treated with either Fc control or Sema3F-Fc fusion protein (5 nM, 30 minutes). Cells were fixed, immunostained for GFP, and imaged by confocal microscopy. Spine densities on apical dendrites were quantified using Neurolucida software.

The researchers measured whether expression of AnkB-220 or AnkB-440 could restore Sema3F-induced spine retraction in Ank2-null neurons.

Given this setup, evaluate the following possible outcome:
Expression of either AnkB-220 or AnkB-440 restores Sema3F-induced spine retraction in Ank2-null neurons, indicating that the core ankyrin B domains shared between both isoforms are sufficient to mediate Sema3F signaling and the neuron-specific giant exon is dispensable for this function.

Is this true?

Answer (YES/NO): NO